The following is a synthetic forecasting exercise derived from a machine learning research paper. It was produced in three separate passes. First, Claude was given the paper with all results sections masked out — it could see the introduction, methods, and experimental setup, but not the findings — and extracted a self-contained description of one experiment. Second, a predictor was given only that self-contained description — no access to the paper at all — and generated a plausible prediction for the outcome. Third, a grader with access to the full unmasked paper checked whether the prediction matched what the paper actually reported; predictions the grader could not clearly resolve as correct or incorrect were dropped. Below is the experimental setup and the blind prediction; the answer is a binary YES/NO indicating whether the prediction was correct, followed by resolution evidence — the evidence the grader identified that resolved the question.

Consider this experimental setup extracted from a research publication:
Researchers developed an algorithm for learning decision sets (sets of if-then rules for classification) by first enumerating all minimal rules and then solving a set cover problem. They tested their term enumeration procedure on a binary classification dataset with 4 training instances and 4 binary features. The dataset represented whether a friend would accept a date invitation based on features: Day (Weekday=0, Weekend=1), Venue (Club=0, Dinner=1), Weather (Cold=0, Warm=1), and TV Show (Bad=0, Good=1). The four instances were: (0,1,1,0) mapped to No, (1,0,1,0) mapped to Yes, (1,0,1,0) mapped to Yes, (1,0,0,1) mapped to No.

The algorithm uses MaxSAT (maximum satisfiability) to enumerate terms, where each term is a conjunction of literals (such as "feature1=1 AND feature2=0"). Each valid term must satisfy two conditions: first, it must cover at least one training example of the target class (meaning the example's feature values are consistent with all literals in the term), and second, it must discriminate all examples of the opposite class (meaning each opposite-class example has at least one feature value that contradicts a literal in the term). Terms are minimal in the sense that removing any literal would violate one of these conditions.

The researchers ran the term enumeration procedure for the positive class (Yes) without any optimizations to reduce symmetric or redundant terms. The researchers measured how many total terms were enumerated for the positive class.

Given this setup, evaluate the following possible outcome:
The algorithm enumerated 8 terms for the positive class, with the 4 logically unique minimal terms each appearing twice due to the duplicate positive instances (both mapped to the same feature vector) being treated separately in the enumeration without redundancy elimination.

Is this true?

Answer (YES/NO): NO